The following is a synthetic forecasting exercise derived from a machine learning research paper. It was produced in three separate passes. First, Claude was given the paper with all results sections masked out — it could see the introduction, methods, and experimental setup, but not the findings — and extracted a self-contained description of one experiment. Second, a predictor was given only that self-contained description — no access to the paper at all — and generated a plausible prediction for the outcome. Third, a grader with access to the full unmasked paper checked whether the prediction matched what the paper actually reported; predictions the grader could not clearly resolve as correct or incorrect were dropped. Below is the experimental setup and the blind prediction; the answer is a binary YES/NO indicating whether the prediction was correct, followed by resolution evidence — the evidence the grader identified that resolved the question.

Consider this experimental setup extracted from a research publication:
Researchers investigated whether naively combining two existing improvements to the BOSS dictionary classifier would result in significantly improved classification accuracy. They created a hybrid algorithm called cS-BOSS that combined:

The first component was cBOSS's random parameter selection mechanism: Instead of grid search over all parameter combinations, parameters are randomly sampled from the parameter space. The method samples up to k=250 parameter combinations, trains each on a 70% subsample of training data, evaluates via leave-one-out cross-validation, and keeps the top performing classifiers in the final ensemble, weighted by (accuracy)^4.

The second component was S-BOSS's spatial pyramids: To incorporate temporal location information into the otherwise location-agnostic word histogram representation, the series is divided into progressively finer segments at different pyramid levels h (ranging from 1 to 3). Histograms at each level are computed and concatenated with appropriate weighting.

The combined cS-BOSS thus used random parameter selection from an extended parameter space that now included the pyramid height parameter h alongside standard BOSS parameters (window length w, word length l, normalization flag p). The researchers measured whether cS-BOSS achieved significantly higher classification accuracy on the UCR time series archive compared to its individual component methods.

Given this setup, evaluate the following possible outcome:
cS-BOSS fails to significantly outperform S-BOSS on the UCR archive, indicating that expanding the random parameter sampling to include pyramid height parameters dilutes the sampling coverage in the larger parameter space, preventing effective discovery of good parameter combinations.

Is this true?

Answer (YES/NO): YES